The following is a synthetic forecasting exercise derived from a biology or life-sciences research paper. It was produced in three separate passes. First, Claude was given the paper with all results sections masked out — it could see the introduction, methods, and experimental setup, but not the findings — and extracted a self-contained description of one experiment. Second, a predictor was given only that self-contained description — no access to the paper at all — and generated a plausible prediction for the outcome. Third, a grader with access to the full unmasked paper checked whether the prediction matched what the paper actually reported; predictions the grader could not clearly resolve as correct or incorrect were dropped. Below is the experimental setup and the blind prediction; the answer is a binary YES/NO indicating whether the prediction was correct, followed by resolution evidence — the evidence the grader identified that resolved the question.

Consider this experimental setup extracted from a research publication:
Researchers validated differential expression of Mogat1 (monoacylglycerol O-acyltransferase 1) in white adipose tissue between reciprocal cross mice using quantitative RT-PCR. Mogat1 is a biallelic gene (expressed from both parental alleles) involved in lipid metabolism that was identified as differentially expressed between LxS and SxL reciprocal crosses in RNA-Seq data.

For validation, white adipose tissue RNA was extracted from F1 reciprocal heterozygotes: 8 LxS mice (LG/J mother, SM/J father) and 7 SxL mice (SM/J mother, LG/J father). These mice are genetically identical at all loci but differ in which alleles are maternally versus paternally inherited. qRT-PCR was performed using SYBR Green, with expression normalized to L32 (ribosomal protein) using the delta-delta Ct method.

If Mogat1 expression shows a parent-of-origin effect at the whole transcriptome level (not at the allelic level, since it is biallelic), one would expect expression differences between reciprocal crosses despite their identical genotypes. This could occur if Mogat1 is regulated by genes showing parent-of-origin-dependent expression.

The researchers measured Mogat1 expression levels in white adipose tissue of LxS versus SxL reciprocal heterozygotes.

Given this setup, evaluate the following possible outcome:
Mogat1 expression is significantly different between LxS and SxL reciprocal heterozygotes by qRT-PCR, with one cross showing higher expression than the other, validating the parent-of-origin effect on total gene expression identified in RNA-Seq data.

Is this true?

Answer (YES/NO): YES